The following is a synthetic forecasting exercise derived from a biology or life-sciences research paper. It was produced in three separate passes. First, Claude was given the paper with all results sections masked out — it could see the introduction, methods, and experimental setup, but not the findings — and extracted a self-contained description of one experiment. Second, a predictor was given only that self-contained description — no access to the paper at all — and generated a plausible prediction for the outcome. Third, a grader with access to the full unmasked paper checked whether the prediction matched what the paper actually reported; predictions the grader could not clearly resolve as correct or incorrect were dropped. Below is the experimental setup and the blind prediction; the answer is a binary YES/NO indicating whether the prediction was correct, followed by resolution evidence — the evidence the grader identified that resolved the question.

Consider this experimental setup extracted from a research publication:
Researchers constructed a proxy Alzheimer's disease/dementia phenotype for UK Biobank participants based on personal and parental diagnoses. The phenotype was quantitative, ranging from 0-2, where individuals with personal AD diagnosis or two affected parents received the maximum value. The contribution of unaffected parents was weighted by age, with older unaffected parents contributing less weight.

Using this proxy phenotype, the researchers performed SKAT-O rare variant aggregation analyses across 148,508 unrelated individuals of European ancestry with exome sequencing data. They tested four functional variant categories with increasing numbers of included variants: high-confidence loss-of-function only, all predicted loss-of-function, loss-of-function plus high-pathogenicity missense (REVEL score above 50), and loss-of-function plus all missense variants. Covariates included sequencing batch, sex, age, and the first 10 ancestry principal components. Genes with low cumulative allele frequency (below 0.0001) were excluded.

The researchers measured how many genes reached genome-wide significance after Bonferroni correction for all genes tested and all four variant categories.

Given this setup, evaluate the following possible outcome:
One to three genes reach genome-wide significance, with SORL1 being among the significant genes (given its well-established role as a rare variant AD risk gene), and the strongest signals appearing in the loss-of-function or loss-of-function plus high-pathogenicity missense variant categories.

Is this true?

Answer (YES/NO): NO